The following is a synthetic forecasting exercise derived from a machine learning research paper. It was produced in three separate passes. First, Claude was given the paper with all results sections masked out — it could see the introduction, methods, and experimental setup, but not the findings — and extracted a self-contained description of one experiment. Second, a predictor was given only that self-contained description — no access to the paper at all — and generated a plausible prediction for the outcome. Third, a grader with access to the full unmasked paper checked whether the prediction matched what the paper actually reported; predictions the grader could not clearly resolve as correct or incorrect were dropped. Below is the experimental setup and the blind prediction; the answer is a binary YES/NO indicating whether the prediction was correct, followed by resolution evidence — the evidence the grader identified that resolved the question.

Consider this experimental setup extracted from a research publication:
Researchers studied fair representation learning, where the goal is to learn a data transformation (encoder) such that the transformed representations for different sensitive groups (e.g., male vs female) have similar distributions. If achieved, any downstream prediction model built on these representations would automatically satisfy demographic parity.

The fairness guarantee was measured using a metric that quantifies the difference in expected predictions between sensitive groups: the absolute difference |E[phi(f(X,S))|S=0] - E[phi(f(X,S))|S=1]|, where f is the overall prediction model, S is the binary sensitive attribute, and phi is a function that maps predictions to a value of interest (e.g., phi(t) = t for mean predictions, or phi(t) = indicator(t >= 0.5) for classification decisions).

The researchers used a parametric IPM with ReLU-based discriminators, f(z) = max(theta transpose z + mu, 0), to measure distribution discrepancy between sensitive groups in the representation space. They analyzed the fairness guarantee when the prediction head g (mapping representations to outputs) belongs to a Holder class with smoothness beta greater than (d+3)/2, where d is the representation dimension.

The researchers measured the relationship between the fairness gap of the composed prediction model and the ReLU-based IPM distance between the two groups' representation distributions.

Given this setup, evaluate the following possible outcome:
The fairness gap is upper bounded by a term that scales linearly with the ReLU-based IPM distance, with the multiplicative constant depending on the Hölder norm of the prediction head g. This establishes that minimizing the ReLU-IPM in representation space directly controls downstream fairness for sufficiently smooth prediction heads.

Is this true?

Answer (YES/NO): YES